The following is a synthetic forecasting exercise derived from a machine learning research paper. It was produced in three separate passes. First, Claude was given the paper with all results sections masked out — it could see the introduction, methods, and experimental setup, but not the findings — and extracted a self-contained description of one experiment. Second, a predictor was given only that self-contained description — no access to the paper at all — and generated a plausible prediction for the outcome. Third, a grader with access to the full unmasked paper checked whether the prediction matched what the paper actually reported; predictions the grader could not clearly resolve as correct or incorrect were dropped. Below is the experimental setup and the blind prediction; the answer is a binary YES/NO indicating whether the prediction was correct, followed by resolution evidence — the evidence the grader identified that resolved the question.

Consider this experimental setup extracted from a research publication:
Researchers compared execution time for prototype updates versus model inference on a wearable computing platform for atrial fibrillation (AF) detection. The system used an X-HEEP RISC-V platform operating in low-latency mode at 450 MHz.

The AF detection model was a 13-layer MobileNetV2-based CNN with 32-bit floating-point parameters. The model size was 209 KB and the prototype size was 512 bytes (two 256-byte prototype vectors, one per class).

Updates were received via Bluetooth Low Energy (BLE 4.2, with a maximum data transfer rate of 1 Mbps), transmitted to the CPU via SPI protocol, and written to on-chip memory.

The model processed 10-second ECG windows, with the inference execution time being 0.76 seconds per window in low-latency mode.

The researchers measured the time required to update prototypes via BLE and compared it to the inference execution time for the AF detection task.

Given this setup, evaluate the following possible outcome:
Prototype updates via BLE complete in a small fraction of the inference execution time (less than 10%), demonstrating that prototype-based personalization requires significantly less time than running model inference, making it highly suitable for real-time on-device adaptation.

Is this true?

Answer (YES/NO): NO